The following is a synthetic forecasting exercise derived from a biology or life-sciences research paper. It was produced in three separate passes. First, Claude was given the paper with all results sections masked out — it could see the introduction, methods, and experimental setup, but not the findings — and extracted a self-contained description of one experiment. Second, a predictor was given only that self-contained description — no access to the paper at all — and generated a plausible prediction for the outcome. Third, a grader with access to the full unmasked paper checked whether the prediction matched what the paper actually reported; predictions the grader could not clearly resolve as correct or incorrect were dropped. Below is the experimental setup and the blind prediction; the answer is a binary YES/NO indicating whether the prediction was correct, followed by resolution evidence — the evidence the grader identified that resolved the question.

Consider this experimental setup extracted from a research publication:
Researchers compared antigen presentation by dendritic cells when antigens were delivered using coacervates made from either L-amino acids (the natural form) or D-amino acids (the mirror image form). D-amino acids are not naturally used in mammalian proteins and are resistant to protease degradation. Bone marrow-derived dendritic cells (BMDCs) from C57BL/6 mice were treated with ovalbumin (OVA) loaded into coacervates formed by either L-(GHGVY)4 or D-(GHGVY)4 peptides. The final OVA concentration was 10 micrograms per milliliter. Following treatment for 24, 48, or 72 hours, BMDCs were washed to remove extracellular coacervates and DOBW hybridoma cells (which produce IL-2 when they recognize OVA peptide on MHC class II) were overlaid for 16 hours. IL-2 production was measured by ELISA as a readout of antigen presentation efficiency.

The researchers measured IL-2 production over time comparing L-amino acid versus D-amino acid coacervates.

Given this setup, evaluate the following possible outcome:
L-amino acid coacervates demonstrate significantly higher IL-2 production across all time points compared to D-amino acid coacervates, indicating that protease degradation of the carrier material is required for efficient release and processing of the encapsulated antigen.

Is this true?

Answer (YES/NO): NO